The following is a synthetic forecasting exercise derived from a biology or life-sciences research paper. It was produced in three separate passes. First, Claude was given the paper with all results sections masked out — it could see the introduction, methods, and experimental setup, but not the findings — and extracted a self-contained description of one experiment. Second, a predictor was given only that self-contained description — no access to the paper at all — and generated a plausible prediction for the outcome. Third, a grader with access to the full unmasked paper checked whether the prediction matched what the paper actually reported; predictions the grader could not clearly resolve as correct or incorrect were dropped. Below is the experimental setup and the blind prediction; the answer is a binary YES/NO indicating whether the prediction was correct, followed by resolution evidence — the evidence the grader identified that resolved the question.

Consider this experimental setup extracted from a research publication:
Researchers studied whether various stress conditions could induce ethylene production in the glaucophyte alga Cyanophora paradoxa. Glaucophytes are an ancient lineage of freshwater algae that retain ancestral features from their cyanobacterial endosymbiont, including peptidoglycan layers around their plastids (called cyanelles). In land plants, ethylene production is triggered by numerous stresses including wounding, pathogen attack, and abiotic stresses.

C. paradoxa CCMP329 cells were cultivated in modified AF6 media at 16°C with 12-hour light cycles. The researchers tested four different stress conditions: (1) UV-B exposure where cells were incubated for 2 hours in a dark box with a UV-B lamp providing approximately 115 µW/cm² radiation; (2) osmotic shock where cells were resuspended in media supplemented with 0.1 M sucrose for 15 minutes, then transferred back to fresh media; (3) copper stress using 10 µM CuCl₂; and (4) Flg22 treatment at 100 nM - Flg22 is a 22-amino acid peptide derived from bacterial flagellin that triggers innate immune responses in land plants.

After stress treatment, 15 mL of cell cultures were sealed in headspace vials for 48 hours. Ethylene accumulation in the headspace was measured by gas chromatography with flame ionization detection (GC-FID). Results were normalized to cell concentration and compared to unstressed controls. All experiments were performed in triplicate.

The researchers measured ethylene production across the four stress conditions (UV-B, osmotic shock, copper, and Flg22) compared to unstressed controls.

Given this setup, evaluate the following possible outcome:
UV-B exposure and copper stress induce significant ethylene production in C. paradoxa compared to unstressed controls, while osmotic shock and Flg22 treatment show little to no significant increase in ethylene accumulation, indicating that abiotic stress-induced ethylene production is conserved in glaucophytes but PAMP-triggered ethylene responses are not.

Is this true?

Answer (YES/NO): NO